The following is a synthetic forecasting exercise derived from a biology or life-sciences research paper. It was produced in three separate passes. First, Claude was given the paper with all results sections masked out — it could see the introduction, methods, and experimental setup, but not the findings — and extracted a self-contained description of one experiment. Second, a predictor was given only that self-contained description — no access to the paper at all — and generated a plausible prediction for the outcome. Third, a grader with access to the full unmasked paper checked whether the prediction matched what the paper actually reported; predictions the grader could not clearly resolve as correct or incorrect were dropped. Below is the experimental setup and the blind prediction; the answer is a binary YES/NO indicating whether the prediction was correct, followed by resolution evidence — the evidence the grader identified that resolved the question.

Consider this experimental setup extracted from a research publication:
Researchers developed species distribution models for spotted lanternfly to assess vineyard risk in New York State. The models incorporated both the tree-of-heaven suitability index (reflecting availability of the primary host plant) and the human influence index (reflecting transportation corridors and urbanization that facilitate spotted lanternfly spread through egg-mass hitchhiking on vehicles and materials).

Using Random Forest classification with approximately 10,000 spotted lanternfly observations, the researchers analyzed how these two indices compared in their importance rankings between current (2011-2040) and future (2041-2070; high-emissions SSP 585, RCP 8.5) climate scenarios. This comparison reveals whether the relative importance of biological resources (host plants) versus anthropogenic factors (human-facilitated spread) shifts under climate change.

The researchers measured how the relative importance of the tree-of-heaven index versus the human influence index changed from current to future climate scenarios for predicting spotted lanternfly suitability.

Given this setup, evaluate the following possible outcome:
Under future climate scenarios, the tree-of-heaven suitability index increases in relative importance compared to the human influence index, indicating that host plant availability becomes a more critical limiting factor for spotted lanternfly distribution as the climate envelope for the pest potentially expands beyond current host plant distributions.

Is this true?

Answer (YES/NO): NO